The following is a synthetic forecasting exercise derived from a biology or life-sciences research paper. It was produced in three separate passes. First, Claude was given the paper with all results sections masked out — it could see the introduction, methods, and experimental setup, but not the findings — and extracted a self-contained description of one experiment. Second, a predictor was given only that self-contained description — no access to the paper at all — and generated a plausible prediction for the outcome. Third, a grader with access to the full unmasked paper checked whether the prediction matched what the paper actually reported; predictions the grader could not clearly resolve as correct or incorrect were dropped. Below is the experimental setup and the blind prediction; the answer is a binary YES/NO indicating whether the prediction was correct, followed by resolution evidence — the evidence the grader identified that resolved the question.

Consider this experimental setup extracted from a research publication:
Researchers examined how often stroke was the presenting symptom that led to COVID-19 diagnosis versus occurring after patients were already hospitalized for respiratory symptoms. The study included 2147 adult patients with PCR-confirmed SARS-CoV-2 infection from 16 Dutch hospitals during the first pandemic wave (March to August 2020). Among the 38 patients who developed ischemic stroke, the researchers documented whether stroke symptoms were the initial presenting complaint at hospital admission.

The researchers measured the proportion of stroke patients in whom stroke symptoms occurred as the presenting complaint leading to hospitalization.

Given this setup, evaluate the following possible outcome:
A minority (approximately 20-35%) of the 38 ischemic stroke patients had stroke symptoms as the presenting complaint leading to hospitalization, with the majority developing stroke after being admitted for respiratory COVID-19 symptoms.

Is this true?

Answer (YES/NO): NO